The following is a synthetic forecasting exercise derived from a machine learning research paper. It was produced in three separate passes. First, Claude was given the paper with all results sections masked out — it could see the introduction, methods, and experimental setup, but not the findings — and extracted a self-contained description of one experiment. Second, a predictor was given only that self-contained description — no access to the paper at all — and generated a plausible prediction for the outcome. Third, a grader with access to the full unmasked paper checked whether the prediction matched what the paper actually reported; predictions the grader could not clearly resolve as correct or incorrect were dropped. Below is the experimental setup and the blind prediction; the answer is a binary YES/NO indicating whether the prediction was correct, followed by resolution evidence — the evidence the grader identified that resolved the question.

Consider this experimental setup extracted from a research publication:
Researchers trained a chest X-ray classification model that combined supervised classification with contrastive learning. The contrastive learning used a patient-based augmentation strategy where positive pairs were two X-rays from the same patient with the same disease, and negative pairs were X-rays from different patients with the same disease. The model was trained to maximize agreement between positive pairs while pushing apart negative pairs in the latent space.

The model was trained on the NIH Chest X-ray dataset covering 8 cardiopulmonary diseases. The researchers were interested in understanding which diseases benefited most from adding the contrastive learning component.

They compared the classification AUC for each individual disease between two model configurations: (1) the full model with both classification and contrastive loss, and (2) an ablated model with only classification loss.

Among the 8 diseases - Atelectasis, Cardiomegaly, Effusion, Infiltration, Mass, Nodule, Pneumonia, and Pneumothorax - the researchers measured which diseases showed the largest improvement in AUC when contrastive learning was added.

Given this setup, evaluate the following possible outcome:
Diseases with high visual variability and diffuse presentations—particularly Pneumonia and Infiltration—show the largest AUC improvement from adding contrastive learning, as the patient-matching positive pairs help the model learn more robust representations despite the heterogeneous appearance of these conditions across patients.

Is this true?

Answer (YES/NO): NO